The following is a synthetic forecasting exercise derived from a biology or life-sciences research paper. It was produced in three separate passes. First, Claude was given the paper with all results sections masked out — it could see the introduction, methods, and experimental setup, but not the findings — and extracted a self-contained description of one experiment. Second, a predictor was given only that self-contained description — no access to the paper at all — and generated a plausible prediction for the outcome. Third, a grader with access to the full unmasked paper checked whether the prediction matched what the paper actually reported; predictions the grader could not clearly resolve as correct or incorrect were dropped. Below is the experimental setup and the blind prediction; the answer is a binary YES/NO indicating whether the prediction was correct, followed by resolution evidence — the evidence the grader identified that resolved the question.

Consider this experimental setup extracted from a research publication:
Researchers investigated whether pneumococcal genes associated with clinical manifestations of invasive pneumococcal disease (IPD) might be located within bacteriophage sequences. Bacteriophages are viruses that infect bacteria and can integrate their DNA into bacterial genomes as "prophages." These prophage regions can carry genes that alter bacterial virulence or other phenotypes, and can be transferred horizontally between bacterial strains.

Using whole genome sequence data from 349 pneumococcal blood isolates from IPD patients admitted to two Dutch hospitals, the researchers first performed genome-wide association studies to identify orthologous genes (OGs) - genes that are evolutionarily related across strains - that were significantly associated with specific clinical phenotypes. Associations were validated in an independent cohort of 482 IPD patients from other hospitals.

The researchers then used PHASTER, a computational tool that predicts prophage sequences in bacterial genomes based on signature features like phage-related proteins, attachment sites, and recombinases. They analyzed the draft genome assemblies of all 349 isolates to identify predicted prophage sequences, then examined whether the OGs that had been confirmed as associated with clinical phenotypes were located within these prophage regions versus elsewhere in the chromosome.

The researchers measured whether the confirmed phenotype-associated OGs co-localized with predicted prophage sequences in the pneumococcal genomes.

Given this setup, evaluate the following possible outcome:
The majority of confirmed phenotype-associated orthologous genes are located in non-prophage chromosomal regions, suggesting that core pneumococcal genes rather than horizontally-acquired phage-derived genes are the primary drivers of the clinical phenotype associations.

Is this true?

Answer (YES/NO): NO